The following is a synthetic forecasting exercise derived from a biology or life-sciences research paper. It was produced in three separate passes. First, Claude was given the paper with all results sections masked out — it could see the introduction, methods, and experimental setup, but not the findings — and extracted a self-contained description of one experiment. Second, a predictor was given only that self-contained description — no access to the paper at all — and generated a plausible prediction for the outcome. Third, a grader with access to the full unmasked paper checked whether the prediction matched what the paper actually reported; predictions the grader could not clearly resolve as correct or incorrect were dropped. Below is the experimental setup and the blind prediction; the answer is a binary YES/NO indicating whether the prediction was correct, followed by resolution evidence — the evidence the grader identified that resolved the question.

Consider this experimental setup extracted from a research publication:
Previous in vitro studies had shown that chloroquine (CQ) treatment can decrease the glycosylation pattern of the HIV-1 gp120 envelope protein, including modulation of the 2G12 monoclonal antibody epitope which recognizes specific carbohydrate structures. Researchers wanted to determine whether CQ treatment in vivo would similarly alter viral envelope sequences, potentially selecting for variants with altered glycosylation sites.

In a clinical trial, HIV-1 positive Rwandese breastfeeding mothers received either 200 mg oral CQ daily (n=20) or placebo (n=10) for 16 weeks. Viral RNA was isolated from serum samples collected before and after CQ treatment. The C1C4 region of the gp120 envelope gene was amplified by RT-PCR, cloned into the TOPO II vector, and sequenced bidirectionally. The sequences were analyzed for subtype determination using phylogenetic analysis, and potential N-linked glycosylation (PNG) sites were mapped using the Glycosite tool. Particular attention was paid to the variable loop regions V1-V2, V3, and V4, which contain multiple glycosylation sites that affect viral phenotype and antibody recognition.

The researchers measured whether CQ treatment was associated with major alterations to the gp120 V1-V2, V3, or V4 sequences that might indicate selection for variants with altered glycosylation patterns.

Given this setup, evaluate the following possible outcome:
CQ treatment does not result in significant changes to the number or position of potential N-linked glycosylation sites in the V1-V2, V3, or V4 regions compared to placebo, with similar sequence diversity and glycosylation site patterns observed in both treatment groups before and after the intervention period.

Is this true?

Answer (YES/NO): YES